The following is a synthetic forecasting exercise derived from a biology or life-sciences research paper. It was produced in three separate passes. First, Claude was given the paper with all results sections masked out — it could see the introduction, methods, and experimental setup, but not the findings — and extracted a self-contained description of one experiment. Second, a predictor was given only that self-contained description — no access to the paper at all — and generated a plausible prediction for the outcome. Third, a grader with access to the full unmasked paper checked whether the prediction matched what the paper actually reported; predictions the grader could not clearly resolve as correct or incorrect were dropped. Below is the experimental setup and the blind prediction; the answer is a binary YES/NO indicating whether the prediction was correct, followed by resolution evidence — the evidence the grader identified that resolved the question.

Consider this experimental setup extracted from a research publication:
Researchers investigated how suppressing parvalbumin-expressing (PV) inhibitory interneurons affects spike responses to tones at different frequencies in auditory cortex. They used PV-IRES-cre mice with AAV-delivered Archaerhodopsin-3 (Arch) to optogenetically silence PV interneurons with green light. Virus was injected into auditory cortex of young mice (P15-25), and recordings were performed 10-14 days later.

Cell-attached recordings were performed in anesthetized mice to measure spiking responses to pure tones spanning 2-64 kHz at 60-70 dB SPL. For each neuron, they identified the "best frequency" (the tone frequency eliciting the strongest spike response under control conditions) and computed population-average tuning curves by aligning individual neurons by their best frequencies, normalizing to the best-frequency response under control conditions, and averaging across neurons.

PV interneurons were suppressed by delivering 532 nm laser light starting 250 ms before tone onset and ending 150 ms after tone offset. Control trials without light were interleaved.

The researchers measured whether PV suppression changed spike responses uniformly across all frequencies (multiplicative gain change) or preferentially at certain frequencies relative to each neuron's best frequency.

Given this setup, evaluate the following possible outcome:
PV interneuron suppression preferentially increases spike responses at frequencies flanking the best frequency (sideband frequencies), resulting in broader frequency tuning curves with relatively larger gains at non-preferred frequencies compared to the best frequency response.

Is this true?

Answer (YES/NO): YES